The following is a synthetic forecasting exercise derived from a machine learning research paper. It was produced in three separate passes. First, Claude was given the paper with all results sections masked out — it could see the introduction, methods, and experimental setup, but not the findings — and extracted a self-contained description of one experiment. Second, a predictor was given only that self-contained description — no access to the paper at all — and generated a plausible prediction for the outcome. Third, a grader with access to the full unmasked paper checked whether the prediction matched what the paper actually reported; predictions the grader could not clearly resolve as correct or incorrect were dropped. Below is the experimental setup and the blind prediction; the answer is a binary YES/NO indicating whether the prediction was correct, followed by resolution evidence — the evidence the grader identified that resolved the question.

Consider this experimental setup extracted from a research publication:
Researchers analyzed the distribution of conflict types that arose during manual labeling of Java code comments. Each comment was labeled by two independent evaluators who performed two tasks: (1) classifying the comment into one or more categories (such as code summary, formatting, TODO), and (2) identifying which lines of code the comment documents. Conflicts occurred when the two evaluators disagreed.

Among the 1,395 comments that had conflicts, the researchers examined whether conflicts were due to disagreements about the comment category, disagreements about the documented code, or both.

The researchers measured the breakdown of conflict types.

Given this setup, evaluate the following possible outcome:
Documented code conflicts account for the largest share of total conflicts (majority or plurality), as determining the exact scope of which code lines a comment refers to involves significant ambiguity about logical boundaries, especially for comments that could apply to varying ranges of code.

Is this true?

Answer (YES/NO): NO